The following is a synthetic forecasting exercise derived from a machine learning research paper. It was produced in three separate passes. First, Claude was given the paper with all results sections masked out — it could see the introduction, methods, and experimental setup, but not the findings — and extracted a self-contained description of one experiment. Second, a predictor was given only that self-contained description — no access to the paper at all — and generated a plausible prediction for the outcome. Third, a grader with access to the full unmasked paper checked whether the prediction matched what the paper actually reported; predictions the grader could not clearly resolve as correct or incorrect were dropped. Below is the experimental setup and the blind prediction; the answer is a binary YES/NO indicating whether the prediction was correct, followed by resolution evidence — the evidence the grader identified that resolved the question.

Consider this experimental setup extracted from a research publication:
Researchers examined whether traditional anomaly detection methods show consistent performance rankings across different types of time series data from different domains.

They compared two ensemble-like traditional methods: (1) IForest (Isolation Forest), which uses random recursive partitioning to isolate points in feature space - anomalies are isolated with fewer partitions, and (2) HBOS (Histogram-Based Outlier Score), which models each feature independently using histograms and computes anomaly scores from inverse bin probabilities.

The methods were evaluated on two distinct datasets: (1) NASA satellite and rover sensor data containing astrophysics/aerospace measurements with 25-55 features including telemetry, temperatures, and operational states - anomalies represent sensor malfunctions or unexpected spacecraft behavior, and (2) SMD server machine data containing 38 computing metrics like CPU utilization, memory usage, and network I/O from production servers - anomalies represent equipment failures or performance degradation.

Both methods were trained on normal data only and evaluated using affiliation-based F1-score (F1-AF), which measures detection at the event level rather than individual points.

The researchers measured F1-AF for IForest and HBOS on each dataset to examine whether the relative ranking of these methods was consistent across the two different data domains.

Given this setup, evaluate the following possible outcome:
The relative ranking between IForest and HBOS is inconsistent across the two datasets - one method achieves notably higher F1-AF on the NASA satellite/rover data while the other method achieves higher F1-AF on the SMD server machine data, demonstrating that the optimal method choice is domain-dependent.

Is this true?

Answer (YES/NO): YES